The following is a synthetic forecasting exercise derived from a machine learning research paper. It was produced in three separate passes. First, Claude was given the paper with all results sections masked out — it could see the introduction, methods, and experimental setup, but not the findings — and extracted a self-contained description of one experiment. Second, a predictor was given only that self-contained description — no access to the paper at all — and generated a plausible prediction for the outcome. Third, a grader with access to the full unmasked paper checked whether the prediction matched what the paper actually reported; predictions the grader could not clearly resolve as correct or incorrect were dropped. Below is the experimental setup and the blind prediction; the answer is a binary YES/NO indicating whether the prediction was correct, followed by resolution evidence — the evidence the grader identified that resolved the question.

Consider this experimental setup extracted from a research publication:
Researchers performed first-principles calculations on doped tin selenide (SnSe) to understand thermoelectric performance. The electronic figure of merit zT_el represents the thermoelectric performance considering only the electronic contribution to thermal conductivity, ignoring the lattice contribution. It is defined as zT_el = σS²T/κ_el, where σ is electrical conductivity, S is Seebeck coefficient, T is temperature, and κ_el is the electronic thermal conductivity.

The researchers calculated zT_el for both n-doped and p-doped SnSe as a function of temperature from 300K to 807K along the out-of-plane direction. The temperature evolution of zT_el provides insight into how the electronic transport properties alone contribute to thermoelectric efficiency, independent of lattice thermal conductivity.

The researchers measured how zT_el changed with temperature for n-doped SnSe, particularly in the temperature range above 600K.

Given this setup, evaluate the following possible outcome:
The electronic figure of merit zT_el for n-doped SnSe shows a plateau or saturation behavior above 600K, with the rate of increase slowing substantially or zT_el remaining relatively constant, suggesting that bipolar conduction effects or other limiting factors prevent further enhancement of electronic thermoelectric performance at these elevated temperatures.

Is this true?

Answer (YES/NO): NO